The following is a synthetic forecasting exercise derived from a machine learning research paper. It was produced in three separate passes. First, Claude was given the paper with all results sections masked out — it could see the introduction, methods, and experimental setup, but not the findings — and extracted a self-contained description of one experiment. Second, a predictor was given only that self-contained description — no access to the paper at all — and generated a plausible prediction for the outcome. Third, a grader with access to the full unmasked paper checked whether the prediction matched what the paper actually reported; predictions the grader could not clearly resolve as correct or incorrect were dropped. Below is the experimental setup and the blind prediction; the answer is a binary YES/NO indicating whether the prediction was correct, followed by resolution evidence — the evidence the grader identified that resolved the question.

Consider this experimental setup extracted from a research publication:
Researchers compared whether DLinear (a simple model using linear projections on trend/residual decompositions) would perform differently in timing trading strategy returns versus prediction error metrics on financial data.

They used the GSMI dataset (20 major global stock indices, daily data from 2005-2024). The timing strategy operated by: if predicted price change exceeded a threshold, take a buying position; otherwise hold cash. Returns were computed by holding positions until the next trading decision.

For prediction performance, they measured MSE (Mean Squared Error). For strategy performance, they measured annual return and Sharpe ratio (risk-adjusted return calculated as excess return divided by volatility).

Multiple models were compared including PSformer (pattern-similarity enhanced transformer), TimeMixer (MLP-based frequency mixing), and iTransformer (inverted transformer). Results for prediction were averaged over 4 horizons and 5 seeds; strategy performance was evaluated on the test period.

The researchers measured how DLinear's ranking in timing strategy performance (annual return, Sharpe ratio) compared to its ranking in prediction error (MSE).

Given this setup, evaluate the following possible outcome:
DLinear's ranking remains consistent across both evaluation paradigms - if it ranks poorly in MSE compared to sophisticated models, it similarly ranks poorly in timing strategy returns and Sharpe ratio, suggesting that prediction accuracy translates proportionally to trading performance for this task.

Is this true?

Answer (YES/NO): NO